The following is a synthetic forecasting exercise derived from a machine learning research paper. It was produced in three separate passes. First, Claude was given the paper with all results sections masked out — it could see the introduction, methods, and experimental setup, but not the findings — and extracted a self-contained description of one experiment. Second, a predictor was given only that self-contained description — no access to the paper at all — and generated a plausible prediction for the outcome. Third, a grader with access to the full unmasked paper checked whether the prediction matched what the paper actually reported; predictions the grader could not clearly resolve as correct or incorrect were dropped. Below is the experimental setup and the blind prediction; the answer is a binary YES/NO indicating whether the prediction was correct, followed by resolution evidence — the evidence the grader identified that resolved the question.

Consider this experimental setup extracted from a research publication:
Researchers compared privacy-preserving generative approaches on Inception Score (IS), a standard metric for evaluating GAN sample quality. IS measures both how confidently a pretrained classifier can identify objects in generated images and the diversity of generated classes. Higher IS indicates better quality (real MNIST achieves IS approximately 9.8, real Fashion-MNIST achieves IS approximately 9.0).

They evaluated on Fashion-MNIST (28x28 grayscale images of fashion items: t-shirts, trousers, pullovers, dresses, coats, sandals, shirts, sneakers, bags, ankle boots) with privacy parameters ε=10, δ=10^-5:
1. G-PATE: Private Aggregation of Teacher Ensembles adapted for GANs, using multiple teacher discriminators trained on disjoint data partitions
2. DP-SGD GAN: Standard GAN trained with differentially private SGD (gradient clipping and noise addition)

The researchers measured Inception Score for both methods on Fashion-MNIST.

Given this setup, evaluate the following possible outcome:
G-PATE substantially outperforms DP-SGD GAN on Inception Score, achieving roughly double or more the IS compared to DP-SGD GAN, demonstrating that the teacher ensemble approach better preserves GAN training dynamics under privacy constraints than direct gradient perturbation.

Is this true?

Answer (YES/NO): NO